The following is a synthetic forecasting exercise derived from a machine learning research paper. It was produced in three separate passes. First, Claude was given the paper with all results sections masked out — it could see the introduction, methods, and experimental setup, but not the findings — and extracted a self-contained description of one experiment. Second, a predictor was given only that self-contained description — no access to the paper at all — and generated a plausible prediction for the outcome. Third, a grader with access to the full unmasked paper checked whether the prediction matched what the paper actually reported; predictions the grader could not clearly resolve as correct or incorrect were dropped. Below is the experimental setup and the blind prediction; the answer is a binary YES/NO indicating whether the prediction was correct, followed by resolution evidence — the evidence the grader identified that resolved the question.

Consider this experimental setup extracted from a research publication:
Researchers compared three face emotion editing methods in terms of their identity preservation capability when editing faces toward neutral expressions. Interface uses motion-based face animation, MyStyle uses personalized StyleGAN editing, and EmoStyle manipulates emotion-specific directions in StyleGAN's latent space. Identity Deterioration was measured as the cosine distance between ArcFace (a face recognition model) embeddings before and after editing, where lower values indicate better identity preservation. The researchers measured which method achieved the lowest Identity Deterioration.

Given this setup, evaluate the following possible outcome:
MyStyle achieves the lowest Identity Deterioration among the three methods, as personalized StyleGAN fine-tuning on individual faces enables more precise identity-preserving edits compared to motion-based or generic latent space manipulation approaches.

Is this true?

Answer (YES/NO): NO